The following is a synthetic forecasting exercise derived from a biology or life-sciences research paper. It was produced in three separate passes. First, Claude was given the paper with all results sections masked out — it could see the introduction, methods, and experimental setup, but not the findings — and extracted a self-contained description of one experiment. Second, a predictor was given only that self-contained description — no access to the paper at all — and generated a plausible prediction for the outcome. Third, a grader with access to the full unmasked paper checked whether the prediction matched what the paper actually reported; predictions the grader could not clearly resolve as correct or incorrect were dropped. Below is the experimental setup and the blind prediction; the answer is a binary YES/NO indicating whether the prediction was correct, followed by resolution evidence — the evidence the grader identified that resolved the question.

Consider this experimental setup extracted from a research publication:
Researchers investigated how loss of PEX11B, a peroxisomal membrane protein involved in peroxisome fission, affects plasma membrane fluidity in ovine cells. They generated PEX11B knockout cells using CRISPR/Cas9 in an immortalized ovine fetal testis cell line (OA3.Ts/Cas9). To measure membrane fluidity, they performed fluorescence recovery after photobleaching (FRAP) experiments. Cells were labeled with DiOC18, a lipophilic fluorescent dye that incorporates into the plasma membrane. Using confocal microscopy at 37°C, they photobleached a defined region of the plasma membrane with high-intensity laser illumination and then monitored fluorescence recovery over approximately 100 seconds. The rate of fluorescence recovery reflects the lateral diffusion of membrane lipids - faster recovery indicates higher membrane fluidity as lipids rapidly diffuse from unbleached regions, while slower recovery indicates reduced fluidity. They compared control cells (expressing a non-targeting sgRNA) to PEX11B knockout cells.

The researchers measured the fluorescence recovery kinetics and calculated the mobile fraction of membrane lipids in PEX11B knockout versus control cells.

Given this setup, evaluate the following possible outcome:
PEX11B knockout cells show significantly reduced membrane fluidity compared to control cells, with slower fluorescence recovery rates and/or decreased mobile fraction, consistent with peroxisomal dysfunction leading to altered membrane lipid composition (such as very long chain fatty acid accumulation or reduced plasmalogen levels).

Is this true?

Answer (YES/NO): NO